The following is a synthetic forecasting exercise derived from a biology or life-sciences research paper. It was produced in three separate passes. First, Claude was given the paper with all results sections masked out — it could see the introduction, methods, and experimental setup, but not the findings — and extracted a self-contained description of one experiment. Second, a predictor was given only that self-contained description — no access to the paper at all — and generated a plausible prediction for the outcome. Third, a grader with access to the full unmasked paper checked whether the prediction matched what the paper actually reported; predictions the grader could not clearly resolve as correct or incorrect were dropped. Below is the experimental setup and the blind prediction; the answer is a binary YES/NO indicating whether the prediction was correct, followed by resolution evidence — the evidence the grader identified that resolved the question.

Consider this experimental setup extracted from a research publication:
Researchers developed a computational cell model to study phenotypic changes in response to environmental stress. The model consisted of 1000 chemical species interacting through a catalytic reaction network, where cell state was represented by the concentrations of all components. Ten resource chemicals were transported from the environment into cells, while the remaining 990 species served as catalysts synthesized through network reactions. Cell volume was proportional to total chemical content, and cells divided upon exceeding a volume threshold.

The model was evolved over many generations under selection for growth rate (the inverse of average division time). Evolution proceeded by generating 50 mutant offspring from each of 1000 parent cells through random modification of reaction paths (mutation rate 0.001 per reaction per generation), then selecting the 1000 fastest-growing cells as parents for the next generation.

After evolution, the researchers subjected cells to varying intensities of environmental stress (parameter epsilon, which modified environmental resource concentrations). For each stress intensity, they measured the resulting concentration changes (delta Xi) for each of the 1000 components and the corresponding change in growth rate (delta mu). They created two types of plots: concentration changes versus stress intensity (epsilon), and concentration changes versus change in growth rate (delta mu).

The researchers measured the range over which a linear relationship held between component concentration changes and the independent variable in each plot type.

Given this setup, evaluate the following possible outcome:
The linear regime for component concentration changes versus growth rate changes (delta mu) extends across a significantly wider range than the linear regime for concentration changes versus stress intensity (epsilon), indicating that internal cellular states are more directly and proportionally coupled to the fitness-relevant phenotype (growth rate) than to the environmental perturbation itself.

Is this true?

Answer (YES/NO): YES